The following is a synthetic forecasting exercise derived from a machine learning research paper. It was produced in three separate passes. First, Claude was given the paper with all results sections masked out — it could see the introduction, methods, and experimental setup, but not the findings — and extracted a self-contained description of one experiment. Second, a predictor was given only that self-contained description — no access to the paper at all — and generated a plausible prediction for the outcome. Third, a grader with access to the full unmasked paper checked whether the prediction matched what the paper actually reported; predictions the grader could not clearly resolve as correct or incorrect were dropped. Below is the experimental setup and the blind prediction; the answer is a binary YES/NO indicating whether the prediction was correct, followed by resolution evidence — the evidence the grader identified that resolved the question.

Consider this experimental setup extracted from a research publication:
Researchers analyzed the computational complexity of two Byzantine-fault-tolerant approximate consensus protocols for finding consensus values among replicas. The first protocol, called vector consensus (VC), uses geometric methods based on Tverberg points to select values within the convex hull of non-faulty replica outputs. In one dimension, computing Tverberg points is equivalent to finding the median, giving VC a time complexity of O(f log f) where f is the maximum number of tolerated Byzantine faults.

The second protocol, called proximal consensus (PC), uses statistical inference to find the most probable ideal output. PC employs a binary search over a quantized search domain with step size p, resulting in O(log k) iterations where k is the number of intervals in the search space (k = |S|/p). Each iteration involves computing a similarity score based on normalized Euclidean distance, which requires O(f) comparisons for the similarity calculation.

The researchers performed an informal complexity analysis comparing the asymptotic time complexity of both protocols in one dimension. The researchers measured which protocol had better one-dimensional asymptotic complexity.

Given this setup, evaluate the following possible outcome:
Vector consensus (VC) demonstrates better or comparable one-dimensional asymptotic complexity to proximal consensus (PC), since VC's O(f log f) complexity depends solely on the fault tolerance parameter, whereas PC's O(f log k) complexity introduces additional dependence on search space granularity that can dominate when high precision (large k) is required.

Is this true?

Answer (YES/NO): YES